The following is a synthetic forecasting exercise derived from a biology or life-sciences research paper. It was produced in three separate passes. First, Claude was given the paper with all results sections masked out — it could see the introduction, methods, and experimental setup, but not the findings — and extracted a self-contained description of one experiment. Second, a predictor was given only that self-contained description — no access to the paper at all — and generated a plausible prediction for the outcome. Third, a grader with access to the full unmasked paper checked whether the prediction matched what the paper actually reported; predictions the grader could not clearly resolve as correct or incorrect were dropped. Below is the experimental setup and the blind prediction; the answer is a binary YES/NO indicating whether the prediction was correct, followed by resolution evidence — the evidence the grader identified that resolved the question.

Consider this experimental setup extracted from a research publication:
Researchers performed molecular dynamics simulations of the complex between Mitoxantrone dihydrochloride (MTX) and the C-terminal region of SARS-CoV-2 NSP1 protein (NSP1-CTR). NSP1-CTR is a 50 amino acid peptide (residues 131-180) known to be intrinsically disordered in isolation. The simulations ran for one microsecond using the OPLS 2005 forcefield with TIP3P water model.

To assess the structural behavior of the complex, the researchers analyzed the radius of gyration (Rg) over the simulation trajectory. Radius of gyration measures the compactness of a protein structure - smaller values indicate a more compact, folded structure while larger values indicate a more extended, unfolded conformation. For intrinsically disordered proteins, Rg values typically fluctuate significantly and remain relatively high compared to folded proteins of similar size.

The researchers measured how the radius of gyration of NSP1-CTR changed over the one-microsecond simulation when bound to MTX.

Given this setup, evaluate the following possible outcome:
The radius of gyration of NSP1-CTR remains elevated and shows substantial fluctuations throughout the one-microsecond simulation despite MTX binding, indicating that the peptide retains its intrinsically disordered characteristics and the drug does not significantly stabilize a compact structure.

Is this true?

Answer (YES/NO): YES